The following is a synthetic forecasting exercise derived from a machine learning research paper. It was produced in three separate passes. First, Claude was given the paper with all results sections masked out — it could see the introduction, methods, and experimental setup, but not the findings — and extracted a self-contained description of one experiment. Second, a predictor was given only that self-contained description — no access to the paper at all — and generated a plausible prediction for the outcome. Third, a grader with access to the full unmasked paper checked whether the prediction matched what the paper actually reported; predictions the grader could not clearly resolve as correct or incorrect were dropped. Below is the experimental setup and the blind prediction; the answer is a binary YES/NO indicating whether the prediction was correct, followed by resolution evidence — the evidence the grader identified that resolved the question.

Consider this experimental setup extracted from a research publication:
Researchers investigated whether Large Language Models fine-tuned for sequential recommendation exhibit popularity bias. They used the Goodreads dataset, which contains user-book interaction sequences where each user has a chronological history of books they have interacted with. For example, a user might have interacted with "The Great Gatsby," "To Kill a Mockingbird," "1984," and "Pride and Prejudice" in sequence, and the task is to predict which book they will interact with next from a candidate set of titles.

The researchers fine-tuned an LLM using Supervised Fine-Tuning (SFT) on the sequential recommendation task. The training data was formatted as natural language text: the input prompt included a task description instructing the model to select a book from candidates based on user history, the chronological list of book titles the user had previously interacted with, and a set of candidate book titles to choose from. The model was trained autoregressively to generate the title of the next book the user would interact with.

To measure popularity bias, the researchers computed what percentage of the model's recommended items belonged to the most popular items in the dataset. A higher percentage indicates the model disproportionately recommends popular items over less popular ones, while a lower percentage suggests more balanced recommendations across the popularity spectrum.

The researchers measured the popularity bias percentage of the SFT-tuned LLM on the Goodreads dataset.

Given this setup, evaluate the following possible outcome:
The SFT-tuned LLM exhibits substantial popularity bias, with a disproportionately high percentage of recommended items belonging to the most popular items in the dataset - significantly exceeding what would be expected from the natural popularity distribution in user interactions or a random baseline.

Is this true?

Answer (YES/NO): YES